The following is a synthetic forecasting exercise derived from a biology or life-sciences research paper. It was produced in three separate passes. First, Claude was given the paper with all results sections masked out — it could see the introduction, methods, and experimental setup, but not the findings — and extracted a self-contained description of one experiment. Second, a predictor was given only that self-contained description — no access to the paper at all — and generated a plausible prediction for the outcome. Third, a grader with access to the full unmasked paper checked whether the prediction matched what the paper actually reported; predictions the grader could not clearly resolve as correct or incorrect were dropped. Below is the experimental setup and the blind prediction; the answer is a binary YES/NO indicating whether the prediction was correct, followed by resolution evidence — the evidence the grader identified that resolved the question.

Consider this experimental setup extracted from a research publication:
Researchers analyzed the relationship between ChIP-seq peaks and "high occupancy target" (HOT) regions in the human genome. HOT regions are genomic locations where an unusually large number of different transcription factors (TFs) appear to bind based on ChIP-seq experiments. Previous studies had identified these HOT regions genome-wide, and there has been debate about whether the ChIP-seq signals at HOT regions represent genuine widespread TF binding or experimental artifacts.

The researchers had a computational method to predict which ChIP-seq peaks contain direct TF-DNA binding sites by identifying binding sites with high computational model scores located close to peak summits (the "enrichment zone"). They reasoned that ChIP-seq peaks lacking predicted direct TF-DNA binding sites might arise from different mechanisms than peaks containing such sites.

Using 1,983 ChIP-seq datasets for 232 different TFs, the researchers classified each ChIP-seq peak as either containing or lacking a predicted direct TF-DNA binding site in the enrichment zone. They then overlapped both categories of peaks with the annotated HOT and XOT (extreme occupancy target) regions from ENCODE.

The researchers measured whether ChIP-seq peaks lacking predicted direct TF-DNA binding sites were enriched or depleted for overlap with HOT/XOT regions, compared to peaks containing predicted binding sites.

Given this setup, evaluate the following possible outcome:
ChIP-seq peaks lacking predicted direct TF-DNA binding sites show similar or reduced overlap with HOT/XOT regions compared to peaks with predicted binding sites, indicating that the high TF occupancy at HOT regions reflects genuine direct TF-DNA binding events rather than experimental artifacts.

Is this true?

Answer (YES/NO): NO